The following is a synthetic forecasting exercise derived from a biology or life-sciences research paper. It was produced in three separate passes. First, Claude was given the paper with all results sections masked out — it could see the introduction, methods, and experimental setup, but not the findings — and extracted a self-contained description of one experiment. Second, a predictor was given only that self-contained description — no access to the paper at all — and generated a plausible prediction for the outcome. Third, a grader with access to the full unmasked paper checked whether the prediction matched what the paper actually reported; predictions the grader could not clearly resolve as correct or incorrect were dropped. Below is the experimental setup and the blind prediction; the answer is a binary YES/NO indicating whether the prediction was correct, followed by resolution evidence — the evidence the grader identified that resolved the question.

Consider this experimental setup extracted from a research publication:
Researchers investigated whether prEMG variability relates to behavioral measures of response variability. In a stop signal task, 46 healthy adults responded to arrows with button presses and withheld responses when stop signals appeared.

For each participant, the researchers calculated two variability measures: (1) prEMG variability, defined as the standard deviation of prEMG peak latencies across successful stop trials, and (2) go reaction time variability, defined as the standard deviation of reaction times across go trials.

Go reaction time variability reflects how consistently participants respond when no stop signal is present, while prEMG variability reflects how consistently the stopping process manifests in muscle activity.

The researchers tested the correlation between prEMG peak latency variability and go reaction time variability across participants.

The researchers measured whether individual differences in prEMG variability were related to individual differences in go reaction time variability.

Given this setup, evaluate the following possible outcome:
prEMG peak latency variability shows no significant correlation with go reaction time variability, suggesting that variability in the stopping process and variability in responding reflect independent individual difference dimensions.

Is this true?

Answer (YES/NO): YES